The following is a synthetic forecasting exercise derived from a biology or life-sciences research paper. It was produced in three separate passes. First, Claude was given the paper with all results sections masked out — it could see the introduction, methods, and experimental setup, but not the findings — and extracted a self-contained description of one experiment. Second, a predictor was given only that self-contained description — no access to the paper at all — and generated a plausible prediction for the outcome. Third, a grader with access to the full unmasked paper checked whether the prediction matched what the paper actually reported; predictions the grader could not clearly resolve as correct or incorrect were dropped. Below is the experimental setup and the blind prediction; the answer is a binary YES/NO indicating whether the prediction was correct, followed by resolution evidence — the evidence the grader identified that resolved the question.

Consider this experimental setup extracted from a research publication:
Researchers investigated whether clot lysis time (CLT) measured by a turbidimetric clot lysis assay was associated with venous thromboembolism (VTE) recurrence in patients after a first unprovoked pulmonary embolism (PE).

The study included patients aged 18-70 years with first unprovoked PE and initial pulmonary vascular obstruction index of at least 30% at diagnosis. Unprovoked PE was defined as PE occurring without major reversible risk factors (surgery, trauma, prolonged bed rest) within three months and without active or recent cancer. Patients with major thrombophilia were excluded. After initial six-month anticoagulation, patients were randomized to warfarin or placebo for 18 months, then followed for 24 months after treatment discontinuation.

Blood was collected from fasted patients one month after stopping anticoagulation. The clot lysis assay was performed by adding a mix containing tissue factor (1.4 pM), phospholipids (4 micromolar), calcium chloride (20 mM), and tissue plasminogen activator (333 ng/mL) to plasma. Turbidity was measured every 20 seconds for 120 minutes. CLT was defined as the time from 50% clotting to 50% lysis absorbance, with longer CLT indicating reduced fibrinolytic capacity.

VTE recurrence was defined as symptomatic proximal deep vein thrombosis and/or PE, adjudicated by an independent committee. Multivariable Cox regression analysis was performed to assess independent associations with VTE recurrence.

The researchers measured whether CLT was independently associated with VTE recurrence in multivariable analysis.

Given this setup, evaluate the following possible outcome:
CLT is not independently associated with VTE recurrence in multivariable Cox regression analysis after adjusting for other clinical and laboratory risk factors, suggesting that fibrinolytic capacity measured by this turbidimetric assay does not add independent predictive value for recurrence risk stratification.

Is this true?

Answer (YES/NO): YES